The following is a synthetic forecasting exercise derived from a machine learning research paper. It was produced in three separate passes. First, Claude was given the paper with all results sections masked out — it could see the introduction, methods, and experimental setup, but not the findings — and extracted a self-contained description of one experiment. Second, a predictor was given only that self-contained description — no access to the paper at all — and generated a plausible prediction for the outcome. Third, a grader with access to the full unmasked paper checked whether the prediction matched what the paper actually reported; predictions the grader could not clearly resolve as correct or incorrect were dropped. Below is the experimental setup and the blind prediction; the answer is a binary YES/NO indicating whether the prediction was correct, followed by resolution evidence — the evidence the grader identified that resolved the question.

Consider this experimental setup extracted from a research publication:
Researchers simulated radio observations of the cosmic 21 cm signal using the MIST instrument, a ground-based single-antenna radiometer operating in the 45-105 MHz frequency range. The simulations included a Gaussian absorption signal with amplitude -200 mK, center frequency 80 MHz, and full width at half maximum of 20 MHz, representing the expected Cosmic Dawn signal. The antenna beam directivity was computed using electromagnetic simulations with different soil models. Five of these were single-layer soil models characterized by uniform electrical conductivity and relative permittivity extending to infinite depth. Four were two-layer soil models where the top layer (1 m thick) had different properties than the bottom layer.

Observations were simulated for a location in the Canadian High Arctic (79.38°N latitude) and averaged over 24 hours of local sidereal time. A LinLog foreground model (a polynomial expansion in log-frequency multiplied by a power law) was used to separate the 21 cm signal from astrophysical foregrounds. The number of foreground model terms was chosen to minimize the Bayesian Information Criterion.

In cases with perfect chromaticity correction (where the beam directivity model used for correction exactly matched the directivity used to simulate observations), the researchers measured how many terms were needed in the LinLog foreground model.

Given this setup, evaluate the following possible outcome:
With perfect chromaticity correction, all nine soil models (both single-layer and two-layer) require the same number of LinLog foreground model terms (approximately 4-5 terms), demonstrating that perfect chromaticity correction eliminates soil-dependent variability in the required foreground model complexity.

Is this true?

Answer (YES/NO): YES